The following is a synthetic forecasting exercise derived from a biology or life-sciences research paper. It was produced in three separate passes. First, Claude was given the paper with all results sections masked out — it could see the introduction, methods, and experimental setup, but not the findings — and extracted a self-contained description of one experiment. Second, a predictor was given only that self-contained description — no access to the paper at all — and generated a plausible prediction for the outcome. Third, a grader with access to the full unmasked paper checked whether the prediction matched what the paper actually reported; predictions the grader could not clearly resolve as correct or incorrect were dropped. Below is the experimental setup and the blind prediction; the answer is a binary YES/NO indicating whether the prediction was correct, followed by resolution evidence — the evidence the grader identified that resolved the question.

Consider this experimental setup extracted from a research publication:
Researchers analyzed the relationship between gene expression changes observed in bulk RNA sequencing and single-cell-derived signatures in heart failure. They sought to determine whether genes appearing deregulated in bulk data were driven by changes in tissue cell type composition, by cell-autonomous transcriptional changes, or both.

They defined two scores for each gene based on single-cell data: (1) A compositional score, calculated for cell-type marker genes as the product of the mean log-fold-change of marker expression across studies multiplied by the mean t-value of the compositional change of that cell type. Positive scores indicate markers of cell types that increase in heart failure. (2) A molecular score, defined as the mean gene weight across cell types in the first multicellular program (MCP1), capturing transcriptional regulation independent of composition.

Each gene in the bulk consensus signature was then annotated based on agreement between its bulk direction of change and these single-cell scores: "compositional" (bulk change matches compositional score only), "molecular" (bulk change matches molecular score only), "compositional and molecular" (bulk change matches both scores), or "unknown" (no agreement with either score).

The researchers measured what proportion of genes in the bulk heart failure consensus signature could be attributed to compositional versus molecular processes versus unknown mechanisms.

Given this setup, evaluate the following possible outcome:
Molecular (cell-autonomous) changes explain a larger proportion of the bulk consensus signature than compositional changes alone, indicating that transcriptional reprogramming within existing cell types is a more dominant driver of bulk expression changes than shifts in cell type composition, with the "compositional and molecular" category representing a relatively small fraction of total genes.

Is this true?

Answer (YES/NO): YES